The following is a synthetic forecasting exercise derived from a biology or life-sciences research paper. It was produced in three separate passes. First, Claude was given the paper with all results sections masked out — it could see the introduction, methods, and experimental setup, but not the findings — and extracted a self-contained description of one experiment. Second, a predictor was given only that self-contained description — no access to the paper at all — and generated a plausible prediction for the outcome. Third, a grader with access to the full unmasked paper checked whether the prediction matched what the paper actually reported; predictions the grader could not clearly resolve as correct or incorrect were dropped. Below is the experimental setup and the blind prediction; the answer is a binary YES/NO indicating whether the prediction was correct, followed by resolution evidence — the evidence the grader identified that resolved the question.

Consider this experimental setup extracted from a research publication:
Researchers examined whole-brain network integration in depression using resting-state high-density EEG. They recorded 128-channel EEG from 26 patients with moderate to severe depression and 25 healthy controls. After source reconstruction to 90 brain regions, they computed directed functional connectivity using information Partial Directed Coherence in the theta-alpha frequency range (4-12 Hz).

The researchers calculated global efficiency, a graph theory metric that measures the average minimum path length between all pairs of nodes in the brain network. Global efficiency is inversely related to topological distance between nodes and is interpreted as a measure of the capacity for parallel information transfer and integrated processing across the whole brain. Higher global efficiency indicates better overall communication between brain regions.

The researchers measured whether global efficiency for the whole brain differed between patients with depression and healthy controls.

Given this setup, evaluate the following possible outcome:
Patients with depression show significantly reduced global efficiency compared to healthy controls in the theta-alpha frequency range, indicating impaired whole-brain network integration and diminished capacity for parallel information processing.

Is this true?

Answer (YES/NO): NO